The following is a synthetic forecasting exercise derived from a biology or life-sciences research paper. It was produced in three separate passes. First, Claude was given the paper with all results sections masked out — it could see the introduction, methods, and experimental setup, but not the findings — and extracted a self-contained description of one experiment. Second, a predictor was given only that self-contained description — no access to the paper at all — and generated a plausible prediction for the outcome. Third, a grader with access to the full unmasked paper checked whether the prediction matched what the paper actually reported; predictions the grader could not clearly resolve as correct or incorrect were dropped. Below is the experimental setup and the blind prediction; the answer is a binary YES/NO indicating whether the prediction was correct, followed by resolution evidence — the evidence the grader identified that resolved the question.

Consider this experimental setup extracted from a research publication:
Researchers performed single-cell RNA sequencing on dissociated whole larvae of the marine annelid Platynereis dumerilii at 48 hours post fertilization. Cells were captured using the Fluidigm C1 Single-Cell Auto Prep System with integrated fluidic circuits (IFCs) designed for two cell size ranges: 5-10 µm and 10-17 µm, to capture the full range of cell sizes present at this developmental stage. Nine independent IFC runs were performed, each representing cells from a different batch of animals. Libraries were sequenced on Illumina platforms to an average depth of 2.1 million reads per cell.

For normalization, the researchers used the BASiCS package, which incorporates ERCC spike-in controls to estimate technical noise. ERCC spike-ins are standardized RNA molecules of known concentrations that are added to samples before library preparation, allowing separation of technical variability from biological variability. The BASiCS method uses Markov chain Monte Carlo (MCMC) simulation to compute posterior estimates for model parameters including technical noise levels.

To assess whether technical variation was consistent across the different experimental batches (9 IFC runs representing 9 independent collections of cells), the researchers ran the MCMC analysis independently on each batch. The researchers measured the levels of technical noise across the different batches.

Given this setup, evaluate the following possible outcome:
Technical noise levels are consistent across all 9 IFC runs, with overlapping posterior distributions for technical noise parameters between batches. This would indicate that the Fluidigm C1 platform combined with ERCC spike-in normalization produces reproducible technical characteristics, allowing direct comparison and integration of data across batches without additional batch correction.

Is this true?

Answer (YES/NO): YES